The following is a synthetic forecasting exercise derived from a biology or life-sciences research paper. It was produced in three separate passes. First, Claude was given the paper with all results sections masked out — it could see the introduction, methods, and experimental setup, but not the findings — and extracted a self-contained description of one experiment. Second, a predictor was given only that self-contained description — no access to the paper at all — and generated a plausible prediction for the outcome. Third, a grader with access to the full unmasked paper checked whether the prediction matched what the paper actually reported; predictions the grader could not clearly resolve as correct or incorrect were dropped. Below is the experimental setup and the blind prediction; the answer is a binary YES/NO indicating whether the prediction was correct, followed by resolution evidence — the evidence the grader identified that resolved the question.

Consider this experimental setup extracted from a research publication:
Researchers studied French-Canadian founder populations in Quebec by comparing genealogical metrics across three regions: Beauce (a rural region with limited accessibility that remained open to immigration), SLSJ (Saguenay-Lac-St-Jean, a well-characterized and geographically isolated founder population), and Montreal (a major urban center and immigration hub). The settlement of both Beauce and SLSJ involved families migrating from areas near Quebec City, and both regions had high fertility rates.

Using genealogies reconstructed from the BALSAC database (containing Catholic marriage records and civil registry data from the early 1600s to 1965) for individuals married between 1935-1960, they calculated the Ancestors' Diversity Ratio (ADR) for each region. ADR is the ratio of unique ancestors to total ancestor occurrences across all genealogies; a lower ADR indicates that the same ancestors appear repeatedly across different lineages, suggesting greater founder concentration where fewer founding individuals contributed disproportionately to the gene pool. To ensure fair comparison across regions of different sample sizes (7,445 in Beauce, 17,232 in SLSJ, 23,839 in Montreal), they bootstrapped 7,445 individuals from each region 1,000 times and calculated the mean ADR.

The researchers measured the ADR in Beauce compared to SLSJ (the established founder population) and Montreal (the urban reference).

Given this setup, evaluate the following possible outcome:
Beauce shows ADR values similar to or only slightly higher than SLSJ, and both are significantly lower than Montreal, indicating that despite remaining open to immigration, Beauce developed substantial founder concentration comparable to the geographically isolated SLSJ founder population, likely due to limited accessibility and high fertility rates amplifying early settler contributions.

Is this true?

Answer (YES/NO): YES